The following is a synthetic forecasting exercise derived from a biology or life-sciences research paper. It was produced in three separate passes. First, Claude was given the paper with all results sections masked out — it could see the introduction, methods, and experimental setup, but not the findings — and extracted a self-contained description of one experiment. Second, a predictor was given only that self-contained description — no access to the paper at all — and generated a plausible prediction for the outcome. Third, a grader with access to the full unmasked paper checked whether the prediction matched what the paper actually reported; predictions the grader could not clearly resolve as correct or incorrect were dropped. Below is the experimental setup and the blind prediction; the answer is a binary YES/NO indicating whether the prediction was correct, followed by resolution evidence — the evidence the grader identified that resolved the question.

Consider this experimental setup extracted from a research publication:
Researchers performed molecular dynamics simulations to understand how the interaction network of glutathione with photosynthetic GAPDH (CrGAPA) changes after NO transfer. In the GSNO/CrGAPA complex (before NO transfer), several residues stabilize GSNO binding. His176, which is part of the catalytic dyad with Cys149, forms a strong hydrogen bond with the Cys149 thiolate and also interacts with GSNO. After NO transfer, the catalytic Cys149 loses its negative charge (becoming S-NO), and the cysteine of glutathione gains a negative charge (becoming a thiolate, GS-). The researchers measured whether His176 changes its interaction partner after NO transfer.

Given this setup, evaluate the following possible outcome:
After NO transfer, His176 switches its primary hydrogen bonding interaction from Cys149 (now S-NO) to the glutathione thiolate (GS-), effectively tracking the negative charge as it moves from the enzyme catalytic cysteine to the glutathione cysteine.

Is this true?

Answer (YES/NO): YES